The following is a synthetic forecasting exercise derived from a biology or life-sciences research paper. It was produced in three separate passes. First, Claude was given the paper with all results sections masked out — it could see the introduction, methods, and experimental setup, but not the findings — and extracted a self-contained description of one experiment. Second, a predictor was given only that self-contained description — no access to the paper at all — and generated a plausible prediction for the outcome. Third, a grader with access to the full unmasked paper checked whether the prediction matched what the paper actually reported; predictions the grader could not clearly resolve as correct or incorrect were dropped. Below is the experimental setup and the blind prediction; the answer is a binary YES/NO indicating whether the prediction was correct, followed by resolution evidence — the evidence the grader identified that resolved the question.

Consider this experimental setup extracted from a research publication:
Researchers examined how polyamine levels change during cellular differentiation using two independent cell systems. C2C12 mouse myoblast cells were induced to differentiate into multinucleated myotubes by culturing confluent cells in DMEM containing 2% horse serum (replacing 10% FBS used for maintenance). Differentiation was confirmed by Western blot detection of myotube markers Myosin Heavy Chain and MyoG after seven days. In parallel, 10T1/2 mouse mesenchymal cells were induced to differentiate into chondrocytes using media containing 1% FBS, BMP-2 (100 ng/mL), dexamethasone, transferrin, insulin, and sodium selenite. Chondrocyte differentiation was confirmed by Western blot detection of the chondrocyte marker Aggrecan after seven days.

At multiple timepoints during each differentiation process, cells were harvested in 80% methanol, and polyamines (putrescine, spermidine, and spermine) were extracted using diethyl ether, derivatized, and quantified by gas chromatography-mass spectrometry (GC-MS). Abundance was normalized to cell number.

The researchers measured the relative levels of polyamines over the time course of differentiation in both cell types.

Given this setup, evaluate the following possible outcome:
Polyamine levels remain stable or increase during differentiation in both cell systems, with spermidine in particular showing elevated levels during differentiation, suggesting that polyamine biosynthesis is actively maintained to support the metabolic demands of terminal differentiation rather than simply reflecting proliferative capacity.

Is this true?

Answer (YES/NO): NO